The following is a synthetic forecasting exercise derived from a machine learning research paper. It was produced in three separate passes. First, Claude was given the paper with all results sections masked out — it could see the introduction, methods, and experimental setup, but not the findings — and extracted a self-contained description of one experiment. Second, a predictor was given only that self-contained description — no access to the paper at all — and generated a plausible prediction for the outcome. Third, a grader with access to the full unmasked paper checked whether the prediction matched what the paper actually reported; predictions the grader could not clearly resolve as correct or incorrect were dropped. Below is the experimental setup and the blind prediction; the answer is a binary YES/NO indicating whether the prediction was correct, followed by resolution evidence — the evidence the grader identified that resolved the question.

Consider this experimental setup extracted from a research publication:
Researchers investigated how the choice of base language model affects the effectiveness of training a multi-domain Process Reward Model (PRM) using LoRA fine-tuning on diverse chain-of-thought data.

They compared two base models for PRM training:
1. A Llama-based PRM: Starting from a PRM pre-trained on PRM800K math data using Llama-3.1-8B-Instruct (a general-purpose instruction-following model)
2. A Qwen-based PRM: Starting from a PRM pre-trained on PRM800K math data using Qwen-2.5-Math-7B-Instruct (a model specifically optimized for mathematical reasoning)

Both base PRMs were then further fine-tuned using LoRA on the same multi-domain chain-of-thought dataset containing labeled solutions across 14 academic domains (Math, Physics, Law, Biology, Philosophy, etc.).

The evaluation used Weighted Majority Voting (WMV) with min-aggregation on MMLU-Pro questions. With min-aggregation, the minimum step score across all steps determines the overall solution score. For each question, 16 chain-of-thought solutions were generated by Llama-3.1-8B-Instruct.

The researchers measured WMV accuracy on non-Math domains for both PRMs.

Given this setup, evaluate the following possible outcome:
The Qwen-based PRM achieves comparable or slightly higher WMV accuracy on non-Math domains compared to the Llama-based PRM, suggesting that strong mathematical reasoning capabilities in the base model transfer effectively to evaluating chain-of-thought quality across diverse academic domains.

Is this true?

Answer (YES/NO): NO